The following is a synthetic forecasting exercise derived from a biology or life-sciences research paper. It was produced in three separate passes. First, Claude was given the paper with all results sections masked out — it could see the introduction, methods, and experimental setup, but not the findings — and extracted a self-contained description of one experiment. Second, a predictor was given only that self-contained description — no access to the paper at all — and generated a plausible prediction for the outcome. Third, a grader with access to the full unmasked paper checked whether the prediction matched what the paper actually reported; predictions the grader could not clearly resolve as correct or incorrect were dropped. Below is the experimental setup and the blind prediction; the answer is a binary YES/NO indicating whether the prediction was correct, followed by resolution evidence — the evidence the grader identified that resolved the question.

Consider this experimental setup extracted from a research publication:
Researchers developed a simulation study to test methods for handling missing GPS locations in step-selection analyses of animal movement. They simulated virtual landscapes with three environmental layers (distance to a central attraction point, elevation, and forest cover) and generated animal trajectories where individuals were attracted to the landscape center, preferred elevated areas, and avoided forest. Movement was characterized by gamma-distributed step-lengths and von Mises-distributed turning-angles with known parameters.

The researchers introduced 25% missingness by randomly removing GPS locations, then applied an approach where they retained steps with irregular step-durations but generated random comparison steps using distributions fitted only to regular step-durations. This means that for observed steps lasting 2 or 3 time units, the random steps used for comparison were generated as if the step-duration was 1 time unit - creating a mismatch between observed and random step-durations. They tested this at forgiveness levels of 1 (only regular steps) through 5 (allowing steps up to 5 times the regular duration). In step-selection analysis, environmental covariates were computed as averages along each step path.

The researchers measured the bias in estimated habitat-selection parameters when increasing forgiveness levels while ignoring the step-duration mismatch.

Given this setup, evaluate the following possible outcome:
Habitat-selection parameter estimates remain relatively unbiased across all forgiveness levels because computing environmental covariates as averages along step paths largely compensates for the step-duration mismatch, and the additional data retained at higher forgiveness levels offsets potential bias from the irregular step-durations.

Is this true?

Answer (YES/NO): YES